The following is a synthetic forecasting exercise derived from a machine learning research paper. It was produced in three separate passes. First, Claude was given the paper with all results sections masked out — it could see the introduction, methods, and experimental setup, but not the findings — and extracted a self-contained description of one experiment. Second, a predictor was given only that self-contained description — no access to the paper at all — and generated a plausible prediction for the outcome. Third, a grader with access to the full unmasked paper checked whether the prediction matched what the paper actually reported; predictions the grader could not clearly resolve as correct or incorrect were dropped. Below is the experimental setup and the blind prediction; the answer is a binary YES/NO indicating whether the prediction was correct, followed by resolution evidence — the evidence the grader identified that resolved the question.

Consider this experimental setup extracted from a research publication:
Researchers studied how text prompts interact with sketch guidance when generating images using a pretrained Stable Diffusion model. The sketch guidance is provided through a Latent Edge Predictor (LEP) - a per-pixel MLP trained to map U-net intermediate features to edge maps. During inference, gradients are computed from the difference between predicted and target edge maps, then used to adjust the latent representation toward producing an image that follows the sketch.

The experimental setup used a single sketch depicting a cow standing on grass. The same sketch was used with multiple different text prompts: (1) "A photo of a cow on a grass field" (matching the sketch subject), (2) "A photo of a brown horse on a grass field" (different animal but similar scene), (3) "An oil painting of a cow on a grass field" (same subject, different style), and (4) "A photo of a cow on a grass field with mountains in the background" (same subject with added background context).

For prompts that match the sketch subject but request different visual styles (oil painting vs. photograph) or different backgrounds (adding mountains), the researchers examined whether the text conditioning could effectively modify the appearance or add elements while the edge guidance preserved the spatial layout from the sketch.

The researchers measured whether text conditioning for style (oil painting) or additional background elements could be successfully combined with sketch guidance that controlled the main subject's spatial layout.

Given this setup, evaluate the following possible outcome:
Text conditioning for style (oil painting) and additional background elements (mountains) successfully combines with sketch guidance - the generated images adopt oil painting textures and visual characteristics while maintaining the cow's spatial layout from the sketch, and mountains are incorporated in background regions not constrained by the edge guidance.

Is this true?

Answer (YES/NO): NO